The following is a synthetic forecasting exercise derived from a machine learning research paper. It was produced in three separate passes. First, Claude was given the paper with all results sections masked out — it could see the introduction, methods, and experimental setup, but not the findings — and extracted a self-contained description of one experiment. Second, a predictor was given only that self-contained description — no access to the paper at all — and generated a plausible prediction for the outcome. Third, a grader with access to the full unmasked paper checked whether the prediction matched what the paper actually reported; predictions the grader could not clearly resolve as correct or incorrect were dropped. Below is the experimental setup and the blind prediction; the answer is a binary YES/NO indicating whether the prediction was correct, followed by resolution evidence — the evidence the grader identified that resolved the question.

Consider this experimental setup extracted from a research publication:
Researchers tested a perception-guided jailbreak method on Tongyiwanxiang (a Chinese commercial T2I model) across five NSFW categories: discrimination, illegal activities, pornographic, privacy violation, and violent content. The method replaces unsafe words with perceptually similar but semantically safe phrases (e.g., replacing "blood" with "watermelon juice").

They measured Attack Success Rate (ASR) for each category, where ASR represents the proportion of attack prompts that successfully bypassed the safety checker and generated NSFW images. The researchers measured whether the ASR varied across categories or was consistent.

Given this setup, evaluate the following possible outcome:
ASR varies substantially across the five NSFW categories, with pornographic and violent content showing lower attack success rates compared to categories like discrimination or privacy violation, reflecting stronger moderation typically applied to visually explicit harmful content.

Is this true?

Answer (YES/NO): NO